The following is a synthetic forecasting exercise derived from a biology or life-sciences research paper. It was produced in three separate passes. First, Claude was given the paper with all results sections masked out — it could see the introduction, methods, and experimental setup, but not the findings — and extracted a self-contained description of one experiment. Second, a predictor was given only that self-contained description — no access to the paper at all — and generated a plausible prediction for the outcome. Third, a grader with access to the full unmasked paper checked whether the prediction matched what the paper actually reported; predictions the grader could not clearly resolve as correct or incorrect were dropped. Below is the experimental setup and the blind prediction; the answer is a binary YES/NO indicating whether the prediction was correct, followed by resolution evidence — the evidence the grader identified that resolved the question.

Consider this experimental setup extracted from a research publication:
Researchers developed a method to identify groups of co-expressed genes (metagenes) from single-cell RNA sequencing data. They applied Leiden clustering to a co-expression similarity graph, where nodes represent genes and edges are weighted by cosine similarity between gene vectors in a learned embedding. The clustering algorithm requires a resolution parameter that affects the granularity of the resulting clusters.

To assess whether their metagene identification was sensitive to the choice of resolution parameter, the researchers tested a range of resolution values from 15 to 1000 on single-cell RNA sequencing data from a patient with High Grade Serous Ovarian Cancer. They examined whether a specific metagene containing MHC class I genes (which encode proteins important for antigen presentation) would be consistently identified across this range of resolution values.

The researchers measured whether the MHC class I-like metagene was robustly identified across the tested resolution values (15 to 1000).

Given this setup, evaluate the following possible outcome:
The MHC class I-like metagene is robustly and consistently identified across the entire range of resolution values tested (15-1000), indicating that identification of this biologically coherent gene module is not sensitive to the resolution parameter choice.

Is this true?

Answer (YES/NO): YES